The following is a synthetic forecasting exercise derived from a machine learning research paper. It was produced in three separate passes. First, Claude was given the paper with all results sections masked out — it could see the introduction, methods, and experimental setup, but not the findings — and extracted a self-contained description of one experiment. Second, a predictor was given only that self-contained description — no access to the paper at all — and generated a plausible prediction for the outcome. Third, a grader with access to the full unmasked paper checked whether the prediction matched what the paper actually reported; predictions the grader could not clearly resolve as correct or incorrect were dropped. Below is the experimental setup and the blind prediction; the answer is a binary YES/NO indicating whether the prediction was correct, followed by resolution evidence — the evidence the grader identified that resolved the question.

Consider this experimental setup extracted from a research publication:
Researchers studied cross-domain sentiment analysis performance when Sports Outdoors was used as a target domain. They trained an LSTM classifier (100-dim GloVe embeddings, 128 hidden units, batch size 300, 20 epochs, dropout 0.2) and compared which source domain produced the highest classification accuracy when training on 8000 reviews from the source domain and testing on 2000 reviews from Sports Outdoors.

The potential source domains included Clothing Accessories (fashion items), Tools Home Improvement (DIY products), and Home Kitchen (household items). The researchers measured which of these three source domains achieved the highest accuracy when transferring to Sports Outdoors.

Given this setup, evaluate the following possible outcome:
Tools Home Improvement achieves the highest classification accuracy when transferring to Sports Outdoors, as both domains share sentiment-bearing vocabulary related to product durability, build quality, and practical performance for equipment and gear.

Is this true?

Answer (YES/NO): NO